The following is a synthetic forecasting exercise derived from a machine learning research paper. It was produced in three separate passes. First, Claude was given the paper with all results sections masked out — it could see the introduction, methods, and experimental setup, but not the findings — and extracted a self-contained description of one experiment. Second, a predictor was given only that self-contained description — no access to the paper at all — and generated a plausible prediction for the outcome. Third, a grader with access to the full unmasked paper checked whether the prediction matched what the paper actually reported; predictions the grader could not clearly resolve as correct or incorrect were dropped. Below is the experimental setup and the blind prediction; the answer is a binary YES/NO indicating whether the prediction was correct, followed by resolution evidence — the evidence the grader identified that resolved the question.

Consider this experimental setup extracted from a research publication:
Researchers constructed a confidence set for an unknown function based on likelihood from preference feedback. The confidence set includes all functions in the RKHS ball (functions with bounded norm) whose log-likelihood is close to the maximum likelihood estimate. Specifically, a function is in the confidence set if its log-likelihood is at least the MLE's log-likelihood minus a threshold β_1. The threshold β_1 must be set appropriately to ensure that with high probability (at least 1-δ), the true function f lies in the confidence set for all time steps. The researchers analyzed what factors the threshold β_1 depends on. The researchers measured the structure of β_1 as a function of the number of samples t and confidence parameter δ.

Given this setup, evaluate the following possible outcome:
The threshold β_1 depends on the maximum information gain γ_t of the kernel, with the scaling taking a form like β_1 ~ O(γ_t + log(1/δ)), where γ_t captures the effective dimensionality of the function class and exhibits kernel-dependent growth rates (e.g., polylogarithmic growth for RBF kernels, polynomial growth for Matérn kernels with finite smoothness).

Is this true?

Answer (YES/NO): NO